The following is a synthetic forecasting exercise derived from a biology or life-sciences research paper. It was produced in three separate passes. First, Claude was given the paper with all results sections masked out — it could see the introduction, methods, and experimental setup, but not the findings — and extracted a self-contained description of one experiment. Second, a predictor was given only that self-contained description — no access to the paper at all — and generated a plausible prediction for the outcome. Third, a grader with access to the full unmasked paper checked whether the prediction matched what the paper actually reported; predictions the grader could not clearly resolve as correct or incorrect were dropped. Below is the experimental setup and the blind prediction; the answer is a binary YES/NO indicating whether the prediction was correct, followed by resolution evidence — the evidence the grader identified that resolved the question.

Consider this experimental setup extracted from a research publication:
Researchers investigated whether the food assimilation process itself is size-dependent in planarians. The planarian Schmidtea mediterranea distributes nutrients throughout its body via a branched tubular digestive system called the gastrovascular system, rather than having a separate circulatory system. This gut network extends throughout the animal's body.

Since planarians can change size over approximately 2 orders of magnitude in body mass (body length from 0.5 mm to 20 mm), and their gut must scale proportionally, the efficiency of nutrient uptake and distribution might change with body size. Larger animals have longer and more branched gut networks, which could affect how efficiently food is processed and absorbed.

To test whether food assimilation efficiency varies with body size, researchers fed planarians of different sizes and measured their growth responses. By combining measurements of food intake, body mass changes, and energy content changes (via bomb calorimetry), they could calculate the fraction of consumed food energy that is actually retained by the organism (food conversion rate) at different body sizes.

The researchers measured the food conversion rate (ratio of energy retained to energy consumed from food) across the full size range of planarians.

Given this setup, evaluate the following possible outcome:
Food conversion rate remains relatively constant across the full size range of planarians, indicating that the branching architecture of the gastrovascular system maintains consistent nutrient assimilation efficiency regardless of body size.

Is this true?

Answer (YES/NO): YES